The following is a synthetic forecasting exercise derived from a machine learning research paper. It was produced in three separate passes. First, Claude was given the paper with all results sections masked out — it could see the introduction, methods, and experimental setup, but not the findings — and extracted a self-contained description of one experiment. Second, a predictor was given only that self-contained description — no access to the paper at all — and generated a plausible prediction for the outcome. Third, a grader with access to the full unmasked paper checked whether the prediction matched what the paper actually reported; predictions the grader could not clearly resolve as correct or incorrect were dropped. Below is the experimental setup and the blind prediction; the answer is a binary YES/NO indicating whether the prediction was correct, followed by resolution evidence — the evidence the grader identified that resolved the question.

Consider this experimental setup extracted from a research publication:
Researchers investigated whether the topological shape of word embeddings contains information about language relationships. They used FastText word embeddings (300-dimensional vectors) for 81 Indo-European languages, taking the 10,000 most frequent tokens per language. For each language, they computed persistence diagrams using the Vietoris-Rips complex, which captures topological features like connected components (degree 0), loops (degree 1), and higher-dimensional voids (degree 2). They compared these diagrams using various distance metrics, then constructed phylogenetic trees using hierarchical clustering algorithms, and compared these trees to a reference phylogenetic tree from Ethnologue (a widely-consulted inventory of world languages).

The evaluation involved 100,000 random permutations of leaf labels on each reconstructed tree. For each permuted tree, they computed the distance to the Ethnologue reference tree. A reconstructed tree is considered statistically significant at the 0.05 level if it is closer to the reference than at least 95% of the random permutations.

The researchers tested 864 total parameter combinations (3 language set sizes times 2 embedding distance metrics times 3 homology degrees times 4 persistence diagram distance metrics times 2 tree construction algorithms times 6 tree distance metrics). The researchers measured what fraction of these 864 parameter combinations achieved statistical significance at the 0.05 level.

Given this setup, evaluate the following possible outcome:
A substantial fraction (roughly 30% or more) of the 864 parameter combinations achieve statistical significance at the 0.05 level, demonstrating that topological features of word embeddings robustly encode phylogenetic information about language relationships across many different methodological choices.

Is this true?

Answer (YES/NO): YES